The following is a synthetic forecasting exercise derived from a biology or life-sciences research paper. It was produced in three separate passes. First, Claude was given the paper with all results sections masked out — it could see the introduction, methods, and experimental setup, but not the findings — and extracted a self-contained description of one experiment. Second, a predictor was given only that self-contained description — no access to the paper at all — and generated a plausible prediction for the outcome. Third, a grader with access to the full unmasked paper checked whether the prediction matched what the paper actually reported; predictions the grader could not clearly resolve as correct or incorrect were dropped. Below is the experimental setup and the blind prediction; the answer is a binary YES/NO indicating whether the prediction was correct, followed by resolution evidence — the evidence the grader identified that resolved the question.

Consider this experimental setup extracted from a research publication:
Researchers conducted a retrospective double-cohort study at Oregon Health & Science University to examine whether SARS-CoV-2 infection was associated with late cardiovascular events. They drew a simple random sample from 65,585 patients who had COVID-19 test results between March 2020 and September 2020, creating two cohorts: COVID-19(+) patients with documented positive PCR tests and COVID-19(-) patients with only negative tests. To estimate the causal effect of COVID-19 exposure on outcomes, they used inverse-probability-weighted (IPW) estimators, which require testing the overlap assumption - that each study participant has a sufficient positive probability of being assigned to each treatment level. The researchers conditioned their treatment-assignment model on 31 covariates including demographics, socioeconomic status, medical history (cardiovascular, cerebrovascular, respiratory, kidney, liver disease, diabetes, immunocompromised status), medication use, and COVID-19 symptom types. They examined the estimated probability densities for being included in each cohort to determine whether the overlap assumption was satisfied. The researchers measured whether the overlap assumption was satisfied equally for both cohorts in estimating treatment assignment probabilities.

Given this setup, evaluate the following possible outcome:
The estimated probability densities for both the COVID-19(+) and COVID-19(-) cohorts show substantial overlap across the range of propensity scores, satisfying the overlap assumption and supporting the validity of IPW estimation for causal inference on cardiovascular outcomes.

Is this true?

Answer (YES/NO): NO